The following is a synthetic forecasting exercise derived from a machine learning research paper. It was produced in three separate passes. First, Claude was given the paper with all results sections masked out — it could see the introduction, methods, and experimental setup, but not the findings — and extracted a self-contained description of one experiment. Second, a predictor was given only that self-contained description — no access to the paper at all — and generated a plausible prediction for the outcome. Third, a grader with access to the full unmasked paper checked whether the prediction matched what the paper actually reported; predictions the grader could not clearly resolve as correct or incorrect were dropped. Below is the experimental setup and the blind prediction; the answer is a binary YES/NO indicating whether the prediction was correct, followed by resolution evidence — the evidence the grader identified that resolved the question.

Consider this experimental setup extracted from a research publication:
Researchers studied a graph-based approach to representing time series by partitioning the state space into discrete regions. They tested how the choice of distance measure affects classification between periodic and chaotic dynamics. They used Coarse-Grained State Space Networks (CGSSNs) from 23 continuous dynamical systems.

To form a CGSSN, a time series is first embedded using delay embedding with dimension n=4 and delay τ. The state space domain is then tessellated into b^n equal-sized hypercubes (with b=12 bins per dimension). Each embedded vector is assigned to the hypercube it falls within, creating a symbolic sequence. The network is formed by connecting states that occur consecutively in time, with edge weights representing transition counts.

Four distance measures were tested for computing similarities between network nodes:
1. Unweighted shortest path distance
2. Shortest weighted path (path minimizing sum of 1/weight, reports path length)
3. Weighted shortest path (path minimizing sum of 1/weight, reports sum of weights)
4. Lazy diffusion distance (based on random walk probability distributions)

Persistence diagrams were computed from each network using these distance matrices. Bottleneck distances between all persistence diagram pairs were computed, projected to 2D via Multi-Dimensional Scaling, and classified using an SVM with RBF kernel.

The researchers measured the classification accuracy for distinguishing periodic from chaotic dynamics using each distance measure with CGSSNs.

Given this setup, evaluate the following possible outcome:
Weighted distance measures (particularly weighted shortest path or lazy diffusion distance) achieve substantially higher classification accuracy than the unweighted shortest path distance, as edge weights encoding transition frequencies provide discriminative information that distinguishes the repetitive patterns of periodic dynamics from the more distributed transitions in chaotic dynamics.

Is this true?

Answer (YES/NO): NO